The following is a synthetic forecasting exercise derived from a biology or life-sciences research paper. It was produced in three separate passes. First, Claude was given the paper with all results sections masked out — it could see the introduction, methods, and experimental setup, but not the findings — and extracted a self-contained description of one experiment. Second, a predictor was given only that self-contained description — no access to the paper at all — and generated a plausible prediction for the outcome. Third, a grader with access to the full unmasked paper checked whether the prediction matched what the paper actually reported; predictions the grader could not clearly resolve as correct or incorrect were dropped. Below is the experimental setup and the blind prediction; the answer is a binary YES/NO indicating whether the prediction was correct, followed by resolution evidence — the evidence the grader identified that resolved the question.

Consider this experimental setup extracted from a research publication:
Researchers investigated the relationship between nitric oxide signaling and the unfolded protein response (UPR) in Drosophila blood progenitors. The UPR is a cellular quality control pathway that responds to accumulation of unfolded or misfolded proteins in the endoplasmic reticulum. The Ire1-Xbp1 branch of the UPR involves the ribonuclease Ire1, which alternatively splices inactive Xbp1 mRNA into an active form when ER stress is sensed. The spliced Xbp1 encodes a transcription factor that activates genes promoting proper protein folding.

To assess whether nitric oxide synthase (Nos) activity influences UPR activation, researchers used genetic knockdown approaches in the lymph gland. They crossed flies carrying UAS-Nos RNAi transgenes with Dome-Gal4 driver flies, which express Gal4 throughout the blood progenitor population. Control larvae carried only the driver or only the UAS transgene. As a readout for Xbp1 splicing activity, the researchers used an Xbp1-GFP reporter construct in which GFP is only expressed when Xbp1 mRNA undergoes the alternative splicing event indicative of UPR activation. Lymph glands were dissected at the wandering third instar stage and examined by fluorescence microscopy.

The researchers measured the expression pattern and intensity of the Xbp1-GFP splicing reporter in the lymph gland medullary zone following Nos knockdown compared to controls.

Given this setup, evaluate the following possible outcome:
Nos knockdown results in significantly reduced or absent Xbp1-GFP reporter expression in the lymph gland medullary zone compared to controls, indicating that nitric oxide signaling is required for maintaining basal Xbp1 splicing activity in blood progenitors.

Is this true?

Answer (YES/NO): YES